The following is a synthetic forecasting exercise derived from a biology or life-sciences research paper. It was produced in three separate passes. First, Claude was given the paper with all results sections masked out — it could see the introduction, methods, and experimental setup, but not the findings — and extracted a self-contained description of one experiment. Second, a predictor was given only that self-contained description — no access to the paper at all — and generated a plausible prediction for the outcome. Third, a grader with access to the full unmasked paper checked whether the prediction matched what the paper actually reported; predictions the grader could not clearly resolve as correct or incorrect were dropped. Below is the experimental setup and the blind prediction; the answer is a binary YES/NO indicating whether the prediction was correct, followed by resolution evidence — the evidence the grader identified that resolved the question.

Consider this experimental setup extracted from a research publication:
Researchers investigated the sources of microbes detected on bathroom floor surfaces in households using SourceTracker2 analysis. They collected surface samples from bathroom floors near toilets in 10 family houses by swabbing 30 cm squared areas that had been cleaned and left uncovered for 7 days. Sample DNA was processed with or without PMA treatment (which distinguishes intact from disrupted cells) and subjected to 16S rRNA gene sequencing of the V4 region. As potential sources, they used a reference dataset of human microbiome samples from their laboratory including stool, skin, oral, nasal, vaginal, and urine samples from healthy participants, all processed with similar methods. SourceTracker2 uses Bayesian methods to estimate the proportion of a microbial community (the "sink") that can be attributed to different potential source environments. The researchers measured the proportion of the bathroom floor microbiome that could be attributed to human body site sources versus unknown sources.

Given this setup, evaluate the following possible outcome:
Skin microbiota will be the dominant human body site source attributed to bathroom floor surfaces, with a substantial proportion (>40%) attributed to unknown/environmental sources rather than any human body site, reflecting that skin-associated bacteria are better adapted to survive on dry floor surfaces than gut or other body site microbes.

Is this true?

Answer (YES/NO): NO